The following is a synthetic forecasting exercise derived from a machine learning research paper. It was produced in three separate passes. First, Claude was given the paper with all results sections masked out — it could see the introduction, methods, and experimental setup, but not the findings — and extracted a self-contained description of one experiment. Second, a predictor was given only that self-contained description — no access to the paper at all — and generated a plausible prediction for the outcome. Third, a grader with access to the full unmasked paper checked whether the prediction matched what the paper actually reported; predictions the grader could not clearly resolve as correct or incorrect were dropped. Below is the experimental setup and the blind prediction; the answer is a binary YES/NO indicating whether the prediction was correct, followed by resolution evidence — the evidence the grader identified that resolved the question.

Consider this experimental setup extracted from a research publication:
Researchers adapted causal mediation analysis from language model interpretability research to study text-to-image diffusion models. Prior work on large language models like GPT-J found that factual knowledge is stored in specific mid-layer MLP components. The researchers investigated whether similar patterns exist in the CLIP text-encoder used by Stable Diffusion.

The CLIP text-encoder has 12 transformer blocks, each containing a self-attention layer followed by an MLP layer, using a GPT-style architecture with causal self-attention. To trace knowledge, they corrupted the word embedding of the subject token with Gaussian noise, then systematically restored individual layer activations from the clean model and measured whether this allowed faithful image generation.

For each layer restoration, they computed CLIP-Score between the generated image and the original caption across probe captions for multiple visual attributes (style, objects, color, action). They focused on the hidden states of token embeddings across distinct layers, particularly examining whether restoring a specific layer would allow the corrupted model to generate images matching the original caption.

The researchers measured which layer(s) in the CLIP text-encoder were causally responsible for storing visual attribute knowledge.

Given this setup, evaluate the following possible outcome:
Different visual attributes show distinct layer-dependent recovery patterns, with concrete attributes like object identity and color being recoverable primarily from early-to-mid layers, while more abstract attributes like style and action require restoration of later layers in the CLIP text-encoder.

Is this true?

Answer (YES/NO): NO